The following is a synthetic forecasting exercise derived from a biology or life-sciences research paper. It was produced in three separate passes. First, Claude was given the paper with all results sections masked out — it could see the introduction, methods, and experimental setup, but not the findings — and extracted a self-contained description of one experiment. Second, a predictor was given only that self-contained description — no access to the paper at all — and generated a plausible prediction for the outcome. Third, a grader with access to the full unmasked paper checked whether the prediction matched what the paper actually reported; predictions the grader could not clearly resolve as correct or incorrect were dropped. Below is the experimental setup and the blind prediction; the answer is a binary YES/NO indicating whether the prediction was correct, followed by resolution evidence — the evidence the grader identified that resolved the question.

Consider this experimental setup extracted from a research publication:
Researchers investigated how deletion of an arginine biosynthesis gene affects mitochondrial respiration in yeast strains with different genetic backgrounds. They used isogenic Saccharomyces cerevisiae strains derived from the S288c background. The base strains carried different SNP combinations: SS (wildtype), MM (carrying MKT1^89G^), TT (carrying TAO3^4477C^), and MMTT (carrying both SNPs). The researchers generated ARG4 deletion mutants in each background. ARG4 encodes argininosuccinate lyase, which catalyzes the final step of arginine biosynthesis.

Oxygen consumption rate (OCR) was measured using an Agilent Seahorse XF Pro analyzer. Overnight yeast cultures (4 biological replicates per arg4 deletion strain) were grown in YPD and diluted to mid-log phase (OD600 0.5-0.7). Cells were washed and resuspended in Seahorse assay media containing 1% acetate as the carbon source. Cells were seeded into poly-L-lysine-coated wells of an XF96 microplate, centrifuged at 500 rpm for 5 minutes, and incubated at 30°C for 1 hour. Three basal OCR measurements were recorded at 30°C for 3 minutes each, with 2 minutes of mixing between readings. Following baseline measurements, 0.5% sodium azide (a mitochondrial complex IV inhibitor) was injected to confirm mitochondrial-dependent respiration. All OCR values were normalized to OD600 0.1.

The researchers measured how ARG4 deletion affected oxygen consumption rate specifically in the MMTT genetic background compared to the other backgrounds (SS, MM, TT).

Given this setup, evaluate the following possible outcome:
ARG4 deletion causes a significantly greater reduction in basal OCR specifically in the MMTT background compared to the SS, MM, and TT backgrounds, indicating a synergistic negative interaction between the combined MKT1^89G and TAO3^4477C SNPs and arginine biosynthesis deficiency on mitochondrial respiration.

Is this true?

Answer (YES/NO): YES